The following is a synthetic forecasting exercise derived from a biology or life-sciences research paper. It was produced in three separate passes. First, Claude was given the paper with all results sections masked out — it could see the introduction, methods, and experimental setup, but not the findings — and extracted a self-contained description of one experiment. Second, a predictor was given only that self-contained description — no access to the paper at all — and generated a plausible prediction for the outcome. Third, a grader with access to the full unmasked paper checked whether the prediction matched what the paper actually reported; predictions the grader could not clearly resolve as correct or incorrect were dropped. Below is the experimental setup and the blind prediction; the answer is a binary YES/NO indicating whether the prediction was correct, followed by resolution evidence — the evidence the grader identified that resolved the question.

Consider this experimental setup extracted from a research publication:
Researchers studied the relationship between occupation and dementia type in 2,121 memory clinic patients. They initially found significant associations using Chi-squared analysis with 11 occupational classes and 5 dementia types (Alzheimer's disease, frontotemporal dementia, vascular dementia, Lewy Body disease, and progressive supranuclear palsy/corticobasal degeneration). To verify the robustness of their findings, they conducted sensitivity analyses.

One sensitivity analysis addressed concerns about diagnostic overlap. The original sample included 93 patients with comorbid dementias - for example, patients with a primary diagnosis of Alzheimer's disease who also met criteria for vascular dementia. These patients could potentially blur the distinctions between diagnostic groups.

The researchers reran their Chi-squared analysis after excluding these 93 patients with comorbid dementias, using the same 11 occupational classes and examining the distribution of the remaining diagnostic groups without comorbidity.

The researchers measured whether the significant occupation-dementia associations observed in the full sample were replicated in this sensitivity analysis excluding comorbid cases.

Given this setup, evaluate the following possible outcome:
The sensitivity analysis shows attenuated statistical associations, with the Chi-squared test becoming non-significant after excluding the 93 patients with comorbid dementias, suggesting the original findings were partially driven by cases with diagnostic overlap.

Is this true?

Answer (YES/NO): NO